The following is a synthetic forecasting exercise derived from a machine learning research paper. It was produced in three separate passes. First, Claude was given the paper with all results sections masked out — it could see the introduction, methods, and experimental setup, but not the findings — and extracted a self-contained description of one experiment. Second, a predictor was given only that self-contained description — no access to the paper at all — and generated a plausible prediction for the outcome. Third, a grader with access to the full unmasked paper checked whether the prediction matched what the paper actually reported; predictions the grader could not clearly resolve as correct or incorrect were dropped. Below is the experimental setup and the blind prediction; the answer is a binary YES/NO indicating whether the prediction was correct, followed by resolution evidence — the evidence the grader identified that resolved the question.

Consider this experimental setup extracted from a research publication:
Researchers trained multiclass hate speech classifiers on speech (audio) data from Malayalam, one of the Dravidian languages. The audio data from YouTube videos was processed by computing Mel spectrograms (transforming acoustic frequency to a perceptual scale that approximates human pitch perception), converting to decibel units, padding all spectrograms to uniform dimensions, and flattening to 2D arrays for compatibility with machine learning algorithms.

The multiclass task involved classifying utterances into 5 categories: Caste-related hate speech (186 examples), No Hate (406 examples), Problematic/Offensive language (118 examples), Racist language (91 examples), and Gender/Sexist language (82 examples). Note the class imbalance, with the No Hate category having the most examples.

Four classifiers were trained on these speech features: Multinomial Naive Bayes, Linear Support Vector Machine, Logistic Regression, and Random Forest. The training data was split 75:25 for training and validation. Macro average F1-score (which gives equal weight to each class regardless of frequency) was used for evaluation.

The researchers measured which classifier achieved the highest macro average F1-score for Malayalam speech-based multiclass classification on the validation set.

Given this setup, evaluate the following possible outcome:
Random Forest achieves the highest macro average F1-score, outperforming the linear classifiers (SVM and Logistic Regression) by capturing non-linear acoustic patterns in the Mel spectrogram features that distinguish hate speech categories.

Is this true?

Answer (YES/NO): NO